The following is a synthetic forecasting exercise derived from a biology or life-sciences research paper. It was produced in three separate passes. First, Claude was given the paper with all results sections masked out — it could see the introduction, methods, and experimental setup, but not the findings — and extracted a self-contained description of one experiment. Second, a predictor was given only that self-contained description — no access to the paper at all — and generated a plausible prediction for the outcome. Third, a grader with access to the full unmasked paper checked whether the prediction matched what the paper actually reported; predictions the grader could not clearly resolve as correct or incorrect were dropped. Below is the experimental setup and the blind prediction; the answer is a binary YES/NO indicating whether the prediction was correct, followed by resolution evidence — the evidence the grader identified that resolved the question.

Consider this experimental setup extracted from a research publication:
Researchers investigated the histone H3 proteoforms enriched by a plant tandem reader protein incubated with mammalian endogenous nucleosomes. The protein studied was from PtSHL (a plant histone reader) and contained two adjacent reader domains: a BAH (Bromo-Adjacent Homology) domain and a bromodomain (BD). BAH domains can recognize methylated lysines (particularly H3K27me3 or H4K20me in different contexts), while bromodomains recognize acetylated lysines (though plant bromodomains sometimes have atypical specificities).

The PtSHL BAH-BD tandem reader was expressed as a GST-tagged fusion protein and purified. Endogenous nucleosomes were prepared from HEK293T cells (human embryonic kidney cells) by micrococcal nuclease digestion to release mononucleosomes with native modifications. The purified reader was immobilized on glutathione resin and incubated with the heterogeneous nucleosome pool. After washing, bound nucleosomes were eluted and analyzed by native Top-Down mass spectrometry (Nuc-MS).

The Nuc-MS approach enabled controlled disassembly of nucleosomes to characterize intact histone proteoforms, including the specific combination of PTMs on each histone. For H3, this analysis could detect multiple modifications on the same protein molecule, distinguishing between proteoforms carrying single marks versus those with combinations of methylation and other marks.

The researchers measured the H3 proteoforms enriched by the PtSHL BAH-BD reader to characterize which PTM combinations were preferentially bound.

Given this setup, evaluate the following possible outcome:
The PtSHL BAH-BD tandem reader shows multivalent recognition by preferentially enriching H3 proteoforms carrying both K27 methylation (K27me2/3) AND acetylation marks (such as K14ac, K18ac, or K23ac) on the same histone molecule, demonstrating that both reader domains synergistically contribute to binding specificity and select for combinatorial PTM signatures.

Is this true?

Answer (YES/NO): NO